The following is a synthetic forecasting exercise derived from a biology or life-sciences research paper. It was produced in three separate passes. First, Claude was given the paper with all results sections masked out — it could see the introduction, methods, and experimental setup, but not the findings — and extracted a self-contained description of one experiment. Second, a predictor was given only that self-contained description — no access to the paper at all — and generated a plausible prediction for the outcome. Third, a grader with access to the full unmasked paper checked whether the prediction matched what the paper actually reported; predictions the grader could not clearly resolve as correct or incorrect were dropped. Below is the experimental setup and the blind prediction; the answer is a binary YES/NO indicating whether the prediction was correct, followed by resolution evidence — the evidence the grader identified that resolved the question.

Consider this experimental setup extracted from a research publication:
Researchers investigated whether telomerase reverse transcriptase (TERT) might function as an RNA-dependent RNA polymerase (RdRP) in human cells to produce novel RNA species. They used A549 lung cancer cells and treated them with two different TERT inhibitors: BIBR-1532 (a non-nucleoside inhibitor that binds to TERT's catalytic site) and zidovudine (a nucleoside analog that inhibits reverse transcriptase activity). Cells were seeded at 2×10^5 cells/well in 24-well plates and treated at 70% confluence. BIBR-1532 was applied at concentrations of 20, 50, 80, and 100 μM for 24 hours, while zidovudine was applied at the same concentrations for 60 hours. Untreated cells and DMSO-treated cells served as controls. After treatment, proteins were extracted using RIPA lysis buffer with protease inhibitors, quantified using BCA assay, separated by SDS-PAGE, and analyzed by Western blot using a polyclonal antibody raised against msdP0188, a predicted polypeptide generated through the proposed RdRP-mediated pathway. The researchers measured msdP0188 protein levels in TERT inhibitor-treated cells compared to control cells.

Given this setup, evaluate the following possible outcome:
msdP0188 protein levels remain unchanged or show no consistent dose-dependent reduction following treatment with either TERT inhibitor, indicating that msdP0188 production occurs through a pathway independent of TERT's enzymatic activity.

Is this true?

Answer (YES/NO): NO